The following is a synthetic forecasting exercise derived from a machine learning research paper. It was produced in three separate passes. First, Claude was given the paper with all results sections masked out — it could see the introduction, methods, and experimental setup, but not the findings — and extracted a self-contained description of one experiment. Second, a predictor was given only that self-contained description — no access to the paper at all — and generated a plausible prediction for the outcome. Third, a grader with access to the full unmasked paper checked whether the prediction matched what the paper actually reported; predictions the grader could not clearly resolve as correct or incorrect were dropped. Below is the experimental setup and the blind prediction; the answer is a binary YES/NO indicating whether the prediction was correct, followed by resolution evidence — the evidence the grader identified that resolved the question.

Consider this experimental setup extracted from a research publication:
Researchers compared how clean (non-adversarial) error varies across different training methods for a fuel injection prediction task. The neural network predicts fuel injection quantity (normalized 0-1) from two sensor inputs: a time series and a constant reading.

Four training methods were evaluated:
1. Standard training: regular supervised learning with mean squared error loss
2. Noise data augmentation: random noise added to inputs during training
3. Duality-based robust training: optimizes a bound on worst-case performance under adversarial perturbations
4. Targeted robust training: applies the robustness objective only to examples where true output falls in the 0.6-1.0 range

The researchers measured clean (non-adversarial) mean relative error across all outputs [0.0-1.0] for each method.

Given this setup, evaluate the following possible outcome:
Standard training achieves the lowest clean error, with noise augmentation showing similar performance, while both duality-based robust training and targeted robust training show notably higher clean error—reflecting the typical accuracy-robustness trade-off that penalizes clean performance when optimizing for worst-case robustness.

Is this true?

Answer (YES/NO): NO